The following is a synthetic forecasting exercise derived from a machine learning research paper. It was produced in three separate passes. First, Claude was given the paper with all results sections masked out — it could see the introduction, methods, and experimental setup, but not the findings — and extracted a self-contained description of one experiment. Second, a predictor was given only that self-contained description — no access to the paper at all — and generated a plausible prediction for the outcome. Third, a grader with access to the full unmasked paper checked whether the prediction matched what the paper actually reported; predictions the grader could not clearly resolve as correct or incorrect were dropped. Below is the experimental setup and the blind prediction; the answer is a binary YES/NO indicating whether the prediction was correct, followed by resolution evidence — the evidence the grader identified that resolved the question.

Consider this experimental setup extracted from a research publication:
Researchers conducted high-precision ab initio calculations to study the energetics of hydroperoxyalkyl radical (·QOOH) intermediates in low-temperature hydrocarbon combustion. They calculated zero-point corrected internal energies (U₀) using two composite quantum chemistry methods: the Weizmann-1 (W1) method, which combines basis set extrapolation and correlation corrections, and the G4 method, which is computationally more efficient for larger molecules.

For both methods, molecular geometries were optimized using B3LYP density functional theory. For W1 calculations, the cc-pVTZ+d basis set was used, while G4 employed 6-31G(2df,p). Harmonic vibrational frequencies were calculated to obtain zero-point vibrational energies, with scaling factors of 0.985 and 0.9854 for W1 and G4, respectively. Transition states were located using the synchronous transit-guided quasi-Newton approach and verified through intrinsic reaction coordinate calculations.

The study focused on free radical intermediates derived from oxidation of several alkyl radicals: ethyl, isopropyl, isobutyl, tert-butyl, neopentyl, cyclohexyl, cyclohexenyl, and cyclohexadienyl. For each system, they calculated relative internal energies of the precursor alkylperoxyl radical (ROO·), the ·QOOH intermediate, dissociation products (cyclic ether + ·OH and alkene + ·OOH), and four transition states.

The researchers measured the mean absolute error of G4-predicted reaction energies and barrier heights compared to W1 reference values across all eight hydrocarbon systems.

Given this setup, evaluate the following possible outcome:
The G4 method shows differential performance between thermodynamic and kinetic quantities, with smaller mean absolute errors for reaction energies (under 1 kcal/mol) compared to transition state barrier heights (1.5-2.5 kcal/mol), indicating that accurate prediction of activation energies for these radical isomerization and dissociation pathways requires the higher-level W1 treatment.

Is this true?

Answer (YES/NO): NO